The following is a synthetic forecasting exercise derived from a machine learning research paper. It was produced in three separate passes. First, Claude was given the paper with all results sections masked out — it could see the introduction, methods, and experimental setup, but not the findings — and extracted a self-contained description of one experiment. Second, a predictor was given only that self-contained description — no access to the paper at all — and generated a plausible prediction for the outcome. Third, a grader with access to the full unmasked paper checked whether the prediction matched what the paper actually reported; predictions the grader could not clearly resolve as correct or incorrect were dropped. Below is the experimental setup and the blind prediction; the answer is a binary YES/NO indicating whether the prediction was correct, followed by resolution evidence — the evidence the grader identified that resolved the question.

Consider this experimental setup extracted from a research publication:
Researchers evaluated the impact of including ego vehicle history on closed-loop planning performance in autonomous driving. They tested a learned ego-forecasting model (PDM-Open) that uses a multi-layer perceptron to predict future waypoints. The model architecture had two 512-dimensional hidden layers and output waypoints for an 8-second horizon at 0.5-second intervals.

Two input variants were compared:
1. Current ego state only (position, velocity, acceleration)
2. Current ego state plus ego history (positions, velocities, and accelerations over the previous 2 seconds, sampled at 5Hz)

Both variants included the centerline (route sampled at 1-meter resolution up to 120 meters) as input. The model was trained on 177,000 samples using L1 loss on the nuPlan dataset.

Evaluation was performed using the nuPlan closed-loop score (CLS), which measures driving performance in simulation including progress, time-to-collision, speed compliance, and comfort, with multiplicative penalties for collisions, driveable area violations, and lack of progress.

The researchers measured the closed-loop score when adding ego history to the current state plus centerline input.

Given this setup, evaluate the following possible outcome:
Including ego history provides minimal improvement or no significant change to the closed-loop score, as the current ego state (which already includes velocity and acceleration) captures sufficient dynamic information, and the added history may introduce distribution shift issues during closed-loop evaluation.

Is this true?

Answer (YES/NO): NO